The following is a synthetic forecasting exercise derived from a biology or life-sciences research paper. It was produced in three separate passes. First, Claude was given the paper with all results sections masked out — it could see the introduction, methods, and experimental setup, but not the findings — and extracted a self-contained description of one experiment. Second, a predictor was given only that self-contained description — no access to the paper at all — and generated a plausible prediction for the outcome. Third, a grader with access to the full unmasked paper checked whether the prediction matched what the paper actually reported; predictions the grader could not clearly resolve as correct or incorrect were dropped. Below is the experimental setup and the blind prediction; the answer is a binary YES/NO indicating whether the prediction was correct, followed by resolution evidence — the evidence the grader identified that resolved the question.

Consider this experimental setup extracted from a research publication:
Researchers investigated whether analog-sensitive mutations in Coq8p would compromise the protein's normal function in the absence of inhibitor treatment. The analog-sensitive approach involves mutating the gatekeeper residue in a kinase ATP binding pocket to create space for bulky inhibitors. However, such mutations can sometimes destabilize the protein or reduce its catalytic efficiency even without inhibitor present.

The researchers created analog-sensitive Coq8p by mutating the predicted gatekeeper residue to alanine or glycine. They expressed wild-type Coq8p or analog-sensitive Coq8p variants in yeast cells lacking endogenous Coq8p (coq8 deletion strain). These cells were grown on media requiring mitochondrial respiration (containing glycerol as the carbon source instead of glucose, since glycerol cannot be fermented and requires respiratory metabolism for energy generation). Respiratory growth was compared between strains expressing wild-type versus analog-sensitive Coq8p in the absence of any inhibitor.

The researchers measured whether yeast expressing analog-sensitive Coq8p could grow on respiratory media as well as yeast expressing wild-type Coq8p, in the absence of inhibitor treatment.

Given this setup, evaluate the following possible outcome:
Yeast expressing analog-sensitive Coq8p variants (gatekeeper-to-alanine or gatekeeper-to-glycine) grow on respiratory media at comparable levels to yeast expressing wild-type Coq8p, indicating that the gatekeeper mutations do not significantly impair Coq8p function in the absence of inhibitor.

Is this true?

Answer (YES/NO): YES